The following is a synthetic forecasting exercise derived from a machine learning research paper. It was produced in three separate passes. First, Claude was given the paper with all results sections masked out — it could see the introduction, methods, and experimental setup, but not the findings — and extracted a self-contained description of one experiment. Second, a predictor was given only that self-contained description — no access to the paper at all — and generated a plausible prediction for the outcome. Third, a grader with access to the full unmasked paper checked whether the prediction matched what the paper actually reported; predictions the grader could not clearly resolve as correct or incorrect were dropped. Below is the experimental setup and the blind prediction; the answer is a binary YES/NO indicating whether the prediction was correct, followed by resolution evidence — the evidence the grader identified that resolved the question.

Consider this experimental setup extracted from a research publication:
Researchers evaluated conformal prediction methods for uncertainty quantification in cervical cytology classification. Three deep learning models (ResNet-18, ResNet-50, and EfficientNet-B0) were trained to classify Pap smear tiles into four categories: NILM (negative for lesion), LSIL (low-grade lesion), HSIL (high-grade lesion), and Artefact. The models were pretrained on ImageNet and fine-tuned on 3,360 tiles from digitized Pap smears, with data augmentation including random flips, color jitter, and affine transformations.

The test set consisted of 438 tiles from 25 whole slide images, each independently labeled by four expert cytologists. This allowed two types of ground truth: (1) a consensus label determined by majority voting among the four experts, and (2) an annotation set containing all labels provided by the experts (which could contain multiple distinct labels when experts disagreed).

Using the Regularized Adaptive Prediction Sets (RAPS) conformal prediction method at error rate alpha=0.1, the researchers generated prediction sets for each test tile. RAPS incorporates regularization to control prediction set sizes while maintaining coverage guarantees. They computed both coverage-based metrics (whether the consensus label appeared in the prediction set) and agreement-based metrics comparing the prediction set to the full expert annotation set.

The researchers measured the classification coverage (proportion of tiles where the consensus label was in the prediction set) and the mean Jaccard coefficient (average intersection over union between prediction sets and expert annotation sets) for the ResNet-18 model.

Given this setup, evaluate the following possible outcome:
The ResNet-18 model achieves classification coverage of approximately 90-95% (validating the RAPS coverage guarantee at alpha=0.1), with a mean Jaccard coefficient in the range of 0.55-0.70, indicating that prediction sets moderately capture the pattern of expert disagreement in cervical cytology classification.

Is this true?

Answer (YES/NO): YES